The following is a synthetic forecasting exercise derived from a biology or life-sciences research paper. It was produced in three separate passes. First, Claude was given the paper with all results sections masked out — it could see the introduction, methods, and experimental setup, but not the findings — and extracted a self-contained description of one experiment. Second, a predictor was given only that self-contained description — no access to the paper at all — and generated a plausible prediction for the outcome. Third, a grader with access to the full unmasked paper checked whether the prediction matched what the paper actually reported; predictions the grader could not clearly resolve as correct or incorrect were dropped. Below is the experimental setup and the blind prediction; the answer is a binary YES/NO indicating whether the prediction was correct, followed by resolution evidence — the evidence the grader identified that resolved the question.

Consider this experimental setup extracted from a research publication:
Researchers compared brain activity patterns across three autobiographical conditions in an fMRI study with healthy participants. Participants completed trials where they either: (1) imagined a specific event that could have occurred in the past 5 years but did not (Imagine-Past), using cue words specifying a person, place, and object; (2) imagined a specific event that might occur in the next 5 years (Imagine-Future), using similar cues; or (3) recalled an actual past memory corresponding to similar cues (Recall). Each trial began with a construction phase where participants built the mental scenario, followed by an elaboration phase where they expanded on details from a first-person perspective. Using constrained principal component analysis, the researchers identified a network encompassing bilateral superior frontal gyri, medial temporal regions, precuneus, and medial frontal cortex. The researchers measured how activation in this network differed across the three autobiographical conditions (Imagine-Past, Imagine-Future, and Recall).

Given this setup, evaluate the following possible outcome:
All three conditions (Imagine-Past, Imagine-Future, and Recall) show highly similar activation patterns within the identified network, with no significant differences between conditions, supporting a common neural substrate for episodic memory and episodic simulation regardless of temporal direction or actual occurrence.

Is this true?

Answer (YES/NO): NO